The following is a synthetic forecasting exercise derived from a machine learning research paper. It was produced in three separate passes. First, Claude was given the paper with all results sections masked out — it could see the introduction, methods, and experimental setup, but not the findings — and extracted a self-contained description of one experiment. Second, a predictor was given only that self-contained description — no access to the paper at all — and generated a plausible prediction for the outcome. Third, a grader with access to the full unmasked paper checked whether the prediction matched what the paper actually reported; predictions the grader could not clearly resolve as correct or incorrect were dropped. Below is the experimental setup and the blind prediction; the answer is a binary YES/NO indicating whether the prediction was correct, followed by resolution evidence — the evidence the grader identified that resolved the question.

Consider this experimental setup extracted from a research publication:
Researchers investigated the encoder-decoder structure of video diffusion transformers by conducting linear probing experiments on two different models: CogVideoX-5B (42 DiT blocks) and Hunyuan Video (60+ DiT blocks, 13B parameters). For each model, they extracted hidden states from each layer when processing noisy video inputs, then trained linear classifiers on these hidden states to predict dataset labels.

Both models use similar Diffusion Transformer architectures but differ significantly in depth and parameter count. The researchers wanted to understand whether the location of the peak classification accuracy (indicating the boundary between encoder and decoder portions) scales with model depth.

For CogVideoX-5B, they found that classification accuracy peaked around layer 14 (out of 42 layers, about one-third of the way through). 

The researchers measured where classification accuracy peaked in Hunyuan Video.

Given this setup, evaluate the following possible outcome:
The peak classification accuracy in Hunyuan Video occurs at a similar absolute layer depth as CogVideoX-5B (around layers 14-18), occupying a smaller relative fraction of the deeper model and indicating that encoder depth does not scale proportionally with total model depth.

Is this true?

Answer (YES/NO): NO